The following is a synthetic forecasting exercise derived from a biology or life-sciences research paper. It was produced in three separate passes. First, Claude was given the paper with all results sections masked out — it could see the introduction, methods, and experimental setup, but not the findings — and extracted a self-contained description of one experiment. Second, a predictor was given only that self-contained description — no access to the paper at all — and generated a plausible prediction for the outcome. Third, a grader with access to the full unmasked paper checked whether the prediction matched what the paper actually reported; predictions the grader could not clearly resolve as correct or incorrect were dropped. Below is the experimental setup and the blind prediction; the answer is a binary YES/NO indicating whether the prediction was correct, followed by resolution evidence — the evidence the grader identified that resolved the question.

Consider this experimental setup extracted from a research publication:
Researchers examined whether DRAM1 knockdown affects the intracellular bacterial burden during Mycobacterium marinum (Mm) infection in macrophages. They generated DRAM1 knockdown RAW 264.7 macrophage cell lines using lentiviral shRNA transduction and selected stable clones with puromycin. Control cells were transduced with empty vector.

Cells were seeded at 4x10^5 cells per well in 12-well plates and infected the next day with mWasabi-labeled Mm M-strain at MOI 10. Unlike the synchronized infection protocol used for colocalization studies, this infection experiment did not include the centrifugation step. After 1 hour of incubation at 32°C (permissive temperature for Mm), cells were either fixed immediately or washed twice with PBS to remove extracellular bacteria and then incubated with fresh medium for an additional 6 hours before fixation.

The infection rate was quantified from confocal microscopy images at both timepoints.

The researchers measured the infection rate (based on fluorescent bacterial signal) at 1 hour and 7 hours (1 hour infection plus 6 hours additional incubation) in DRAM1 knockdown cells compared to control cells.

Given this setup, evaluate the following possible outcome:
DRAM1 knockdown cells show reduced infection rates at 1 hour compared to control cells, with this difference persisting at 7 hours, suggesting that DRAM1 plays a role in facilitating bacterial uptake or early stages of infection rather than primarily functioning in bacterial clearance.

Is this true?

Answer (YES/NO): NO